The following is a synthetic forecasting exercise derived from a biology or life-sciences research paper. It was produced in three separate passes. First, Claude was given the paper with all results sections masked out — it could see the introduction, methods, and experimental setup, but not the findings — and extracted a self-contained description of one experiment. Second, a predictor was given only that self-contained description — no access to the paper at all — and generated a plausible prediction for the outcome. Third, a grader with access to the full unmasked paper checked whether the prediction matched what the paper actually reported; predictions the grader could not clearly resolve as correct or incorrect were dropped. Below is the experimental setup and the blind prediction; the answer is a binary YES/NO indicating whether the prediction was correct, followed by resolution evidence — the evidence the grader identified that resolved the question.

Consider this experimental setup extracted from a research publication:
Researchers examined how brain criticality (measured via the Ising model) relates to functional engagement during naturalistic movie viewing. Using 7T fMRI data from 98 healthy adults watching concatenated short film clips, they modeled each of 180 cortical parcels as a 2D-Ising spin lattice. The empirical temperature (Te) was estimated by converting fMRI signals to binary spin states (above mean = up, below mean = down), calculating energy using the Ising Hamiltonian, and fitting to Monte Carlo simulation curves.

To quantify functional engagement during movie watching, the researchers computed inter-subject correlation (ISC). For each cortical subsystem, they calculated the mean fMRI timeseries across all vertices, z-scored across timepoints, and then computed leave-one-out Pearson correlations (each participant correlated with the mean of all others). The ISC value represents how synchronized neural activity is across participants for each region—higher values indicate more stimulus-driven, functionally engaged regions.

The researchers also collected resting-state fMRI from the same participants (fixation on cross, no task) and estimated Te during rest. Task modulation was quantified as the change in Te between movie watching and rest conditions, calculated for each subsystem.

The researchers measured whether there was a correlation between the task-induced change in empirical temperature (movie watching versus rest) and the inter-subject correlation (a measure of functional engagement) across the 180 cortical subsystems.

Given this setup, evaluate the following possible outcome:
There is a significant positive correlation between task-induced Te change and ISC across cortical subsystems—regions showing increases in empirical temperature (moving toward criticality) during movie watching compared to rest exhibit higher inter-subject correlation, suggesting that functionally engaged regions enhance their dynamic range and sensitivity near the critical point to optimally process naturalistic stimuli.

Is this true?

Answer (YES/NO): NO